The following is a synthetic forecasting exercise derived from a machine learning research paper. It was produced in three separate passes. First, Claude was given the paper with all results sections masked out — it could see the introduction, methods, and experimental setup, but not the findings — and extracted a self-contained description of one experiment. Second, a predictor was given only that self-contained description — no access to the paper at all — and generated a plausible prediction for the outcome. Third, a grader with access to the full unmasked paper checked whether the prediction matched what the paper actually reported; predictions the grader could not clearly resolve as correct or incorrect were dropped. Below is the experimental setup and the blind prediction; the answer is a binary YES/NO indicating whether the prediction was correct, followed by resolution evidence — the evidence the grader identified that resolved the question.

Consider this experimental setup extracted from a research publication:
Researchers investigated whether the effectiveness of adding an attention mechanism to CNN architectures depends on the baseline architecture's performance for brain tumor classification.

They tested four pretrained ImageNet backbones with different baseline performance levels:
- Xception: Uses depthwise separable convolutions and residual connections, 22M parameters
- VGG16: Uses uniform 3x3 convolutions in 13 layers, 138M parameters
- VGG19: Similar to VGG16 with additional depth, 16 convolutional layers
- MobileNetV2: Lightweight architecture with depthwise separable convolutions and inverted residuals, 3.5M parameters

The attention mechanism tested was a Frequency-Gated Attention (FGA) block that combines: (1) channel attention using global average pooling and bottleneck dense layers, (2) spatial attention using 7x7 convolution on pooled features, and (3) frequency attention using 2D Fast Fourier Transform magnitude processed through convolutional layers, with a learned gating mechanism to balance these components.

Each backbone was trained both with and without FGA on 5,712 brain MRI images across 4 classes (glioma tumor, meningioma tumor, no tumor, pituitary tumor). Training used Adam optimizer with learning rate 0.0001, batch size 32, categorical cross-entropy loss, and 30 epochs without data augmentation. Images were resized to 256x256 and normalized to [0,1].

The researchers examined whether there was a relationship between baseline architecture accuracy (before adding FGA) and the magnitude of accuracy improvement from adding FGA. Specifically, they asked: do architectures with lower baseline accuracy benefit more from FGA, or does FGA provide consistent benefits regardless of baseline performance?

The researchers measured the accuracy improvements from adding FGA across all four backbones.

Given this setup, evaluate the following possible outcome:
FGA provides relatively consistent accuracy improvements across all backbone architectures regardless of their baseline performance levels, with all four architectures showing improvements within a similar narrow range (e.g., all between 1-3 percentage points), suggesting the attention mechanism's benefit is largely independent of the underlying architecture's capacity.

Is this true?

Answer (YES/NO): NO